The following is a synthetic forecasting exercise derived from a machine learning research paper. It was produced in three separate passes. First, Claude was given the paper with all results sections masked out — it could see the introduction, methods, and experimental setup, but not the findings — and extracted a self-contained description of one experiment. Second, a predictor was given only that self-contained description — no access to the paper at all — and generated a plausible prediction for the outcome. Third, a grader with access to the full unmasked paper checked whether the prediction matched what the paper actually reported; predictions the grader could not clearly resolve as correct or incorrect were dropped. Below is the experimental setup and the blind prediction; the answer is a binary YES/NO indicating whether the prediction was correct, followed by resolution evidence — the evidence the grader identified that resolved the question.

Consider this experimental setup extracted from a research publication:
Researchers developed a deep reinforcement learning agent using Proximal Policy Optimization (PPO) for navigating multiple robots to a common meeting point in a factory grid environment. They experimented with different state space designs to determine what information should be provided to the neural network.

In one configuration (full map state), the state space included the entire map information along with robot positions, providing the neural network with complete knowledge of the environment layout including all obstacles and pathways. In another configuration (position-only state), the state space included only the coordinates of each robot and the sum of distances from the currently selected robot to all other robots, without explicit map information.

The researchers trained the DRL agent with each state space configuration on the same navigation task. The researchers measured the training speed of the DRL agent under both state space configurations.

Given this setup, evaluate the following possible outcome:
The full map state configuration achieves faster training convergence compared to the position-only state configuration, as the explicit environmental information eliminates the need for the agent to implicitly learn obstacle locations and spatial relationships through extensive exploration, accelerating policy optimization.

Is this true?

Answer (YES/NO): NO